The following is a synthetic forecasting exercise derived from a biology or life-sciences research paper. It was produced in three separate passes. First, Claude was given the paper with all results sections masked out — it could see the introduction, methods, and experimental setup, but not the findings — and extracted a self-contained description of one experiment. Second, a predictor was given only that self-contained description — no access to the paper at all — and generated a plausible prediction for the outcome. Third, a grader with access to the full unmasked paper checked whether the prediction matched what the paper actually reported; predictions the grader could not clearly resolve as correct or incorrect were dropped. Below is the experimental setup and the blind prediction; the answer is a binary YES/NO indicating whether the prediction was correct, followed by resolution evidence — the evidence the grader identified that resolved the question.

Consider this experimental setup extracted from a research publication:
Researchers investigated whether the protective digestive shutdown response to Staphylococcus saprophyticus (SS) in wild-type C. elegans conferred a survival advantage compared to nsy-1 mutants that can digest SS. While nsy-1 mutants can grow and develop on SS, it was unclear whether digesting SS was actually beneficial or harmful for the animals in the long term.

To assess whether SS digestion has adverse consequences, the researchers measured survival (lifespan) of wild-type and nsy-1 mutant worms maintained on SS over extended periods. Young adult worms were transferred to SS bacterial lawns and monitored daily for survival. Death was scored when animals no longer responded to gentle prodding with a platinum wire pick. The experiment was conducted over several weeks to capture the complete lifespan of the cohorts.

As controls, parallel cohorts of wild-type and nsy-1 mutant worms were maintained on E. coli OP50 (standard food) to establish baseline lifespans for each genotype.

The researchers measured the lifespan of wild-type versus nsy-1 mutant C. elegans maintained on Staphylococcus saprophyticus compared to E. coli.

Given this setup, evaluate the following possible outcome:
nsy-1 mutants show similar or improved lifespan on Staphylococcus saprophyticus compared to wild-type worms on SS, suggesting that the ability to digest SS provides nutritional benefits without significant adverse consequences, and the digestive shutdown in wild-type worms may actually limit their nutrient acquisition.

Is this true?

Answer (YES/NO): NO